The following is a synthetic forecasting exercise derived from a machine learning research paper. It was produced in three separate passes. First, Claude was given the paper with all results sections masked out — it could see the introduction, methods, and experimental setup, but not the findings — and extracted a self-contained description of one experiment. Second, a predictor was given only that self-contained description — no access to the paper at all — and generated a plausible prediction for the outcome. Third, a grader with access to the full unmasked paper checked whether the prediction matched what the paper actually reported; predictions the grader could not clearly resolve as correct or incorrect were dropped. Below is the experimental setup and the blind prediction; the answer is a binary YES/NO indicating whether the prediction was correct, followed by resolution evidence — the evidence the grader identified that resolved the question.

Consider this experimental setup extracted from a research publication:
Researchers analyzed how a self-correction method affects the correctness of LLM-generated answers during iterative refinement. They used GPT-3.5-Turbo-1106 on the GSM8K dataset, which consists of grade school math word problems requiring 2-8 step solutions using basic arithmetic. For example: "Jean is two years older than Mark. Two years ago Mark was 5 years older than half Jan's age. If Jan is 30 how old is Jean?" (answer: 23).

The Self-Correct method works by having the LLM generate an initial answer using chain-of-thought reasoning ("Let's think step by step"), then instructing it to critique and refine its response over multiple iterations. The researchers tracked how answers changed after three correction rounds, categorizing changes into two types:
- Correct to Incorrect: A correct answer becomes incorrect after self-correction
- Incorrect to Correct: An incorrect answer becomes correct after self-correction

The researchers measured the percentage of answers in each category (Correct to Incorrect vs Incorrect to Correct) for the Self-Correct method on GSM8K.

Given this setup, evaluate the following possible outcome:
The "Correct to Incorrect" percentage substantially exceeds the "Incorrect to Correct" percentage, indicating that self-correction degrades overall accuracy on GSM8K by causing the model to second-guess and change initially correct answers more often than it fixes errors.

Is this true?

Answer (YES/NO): NO